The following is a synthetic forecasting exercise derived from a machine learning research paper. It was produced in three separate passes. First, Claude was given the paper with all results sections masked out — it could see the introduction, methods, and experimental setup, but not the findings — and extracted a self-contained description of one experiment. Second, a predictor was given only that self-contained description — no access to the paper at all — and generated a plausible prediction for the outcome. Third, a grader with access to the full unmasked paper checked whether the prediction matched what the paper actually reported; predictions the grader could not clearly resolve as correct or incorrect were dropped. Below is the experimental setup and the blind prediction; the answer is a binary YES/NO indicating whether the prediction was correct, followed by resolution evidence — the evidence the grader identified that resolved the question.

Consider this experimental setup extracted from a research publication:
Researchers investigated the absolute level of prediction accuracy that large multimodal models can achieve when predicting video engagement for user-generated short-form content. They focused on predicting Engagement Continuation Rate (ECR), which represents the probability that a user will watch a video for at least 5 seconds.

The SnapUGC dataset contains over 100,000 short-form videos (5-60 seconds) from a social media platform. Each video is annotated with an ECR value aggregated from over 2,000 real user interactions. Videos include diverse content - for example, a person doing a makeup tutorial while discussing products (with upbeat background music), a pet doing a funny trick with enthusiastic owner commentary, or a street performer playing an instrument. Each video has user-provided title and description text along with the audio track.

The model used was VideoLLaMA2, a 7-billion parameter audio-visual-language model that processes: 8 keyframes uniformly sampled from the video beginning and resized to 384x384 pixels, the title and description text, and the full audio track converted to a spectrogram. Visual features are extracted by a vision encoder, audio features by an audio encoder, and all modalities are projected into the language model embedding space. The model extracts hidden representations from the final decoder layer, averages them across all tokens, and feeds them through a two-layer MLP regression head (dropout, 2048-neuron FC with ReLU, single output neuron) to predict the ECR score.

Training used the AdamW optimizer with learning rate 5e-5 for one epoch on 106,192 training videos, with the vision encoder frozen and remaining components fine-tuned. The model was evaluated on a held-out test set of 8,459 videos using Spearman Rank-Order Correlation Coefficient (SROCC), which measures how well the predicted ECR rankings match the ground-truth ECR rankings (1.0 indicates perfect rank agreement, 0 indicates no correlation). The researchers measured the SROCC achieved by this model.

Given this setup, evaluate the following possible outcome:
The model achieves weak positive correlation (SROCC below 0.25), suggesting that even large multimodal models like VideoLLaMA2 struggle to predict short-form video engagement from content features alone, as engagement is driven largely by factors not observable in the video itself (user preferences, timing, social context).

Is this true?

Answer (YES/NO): NO